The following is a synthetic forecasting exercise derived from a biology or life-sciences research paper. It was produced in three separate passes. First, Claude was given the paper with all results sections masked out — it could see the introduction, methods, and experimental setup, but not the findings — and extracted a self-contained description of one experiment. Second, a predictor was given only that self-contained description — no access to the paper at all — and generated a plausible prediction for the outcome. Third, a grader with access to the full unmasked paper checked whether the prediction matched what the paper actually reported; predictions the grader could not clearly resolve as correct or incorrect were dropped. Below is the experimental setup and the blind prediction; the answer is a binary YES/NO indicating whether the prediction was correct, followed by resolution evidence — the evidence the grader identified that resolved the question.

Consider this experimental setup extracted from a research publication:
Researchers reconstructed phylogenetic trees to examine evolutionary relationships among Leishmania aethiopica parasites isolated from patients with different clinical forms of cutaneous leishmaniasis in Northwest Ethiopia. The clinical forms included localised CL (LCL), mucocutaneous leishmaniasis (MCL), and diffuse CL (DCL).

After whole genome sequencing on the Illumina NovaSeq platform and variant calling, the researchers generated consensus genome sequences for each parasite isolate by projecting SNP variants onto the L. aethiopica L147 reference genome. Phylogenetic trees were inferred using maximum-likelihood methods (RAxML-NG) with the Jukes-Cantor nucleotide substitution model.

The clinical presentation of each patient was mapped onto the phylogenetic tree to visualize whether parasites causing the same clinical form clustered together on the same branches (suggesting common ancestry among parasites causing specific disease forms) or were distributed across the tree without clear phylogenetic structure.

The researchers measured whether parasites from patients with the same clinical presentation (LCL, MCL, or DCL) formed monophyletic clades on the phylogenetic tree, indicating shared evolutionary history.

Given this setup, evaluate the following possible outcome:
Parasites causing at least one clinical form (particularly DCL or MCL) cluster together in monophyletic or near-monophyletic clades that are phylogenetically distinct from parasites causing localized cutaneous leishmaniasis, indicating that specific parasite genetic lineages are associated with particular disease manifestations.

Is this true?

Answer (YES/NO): NO